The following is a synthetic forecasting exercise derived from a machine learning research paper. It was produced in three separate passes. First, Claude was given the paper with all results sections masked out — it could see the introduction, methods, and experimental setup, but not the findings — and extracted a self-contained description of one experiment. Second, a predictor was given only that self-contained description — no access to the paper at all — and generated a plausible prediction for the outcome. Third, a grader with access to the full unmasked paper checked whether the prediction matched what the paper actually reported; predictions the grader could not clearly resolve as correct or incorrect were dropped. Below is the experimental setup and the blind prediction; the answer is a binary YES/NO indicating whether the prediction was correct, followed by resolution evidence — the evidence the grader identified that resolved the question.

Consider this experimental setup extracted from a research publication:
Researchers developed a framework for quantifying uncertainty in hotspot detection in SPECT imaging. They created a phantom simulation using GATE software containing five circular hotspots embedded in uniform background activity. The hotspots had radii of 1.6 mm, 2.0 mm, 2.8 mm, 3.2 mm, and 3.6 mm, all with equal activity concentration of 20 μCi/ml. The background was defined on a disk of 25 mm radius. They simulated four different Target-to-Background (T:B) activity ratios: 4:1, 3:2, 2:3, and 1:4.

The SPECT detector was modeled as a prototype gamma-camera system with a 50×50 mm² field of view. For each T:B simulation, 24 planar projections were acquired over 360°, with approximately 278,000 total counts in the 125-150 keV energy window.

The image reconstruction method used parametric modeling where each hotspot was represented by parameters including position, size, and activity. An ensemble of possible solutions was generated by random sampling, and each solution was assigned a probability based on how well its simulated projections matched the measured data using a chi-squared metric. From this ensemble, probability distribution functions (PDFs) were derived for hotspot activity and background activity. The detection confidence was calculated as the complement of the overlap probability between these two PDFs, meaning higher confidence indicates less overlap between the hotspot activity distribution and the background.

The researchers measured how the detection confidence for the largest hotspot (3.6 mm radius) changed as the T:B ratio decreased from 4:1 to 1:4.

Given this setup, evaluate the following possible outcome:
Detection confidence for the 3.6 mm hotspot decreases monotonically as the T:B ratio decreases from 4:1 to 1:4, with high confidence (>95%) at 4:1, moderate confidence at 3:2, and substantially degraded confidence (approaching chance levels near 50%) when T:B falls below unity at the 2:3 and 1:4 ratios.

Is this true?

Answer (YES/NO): NO